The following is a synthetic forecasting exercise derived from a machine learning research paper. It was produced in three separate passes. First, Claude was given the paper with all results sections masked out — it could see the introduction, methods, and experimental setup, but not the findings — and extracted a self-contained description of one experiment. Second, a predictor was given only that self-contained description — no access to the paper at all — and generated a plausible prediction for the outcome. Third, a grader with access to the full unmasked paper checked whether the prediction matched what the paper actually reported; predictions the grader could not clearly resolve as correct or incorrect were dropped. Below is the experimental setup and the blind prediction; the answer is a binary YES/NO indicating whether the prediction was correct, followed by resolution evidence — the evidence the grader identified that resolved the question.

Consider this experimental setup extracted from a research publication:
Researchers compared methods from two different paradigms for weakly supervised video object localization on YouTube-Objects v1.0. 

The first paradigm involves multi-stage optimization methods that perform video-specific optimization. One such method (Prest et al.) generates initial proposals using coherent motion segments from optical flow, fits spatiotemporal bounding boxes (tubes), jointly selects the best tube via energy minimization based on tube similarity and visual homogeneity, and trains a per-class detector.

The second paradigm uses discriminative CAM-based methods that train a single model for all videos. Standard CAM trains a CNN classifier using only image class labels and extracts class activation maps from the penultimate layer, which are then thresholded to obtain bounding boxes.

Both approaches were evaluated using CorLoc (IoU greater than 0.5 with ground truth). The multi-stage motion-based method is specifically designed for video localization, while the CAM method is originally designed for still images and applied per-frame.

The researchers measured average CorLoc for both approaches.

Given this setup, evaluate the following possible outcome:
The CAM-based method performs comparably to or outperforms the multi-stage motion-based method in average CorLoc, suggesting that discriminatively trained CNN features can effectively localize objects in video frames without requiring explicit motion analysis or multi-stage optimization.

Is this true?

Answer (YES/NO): YES